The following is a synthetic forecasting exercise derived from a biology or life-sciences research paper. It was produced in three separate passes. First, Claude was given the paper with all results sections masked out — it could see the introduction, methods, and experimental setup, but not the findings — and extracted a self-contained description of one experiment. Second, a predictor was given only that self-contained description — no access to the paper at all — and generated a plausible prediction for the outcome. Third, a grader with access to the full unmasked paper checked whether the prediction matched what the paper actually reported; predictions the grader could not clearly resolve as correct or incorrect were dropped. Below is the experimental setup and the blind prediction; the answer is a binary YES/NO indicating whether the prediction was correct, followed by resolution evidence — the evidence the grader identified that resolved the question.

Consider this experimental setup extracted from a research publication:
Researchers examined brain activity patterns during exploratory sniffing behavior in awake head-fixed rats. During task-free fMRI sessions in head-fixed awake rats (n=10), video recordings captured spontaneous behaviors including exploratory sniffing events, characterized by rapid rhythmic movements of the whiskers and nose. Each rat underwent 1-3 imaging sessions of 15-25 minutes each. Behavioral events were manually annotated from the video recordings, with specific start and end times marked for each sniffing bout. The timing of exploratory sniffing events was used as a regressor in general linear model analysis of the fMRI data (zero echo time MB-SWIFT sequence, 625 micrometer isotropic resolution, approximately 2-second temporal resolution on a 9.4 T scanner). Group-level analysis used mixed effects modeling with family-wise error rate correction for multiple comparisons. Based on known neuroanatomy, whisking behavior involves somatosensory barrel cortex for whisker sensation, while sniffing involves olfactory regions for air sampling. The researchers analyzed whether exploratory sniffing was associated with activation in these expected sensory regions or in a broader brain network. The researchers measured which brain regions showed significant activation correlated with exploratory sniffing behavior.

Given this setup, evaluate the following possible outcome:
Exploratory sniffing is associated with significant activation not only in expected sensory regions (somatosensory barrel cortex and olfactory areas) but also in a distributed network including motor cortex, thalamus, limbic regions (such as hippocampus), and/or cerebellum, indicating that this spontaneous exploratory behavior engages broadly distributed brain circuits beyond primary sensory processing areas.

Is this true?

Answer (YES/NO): NO